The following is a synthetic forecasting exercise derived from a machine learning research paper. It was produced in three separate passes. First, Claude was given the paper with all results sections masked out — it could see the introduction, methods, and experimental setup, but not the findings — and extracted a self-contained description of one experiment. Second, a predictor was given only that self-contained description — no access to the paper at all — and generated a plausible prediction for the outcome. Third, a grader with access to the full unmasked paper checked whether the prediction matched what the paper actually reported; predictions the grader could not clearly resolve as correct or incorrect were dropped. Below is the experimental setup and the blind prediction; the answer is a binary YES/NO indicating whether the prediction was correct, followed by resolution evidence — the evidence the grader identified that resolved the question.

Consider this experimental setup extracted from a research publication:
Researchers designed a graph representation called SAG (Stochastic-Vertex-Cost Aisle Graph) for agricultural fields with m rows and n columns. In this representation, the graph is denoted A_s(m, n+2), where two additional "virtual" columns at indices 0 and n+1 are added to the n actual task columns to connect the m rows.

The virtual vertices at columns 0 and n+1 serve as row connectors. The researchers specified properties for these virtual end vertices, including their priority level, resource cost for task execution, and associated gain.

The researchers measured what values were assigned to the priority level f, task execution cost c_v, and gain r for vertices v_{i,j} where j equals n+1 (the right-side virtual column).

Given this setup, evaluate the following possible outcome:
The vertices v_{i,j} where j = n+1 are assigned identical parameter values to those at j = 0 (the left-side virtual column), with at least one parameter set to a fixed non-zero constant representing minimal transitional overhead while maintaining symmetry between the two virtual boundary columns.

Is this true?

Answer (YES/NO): NO